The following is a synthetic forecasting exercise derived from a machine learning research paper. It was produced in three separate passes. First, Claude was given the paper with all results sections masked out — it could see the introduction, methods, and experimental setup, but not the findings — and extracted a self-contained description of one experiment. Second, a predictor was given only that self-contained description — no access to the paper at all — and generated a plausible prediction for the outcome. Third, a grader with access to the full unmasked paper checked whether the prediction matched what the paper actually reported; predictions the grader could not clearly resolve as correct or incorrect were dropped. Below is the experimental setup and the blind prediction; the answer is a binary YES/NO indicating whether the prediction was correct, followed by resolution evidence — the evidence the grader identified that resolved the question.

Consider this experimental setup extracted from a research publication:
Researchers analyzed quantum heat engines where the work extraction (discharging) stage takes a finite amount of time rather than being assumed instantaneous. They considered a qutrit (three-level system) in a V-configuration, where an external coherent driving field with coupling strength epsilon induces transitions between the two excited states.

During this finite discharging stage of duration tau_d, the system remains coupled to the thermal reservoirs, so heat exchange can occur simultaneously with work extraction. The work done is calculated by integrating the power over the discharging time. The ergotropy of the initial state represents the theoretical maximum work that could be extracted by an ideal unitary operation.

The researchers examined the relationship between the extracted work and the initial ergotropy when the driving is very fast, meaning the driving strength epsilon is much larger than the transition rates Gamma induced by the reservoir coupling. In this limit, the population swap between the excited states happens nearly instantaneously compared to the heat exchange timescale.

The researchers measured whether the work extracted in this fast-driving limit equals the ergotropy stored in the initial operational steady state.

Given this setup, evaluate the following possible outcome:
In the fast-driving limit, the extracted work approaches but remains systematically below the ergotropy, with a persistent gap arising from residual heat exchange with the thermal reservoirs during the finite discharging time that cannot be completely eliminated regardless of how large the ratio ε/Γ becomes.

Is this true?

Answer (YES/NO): NO